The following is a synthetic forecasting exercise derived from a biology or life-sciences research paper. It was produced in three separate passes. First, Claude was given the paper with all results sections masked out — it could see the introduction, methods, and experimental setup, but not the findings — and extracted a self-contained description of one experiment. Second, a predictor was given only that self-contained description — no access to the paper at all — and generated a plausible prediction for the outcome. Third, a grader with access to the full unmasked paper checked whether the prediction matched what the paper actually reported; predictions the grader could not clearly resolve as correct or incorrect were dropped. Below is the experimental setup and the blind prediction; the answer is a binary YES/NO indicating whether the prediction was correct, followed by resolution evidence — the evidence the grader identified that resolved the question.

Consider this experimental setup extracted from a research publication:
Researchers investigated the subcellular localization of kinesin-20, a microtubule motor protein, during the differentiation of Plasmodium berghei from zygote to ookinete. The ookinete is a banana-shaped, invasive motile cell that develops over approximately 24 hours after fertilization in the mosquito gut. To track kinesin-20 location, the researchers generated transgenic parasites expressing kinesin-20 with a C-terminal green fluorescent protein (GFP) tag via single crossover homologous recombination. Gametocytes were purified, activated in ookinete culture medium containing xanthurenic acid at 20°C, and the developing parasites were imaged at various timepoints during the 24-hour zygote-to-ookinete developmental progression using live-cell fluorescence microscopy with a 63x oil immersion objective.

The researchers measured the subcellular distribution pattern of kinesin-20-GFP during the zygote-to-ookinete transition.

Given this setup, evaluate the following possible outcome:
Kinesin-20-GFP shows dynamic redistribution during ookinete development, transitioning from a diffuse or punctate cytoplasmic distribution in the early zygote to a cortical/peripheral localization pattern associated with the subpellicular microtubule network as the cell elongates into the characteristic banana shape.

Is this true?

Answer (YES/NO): NO